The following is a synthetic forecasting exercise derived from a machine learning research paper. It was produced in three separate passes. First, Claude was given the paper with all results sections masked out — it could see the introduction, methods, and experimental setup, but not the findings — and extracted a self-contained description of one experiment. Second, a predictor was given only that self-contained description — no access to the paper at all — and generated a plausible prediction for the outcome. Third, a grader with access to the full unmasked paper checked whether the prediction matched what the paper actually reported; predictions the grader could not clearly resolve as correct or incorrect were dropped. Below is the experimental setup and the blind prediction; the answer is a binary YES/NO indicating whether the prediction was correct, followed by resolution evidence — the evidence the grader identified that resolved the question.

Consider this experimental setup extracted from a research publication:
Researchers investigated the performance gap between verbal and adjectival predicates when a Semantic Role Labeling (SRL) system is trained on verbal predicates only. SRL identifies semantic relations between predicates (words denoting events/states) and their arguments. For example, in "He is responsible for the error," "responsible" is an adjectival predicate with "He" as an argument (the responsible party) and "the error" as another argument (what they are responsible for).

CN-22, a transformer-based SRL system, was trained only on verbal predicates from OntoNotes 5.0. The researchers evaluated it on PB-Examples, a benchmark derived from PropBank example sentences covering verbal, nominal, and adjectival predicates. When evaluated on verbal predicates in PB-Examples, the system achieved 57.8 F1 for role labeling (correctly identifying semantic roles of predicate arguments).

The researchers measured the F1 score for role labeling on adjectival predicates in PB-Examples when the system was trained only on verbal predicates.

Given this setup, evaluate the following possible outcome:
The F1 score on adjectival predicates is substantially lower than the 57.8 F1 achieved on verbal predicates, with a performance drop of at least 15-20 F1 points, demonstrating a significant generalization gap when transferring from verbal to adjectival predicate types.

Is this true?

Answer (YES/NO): YES